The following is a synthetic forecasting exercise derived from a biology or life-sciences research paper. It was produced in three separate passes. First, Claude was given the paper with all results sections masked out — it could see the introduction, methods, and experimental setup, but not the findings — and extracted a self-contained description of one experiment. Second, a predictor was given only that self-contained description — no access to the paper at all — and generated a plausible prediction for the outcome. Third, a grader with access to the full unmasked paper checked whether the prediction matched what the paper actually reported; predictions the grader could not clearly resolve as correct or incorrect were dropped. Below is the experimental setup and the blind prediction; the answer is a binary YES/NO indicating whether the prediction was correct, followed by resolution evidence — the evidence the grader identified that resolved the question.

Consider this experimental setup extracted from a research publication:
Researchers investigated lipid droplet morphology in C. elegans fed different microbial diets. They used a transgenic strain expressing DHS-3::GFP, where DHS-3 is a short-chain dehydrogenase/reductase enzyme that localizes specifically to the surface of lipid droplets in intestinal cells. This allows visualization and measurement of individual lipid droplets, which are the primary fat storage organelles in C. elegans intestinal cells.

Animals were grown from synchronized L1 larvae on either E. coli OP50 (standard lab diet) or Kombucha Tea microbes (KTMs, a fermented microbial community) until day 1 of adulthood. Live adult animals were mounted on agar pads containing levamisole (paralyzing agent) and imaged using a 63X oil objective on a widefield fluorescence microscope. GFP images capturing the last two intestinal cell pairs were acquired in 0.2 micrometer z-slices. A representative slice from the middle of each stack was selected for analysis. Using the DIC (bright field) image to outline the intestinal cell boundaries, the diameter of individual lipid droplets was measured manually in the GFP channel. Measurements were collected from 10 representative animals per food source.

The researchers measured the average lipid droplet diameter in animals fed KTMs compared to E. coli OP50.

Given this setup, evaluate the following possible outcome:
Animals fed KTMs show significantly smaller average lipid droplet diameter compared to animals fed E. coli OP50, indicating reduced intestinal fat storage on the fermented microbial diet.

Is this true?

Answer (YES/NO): YES